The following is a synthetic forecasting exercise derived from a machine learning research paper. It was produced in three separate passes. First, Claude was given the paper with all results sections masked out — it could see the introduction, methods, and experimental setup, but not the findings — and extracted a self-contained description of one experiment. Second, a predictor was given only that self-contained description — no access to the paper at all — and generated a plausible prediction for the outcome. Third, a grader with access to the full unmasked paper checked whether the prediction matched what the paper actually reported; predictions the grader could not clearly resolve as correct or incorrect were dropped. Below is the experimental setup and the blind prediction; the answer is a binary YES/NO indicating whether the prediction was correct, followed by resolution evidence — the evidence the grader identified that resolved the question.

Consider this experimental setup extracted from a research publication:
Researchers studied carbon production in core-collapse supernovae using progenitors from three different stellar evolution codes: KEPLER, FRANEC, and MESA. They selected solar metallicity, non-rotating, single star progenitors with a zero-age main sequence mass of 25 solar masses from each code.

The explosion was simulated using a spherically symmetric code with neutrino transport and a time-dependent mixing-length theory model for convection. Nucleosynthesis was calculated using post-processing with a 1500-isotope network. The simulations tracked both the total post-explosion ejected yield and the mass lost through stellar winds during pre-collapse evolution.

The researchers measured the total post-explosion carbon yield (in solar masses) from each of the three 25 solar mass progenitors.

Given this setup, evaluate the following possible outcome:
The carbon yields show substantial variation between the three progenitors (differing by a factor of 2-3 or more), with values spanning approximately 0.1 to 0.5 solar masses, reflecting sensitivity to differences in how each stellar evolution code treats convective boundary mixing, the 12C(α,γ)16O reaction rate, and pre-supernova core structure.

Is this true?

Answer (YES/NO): NO